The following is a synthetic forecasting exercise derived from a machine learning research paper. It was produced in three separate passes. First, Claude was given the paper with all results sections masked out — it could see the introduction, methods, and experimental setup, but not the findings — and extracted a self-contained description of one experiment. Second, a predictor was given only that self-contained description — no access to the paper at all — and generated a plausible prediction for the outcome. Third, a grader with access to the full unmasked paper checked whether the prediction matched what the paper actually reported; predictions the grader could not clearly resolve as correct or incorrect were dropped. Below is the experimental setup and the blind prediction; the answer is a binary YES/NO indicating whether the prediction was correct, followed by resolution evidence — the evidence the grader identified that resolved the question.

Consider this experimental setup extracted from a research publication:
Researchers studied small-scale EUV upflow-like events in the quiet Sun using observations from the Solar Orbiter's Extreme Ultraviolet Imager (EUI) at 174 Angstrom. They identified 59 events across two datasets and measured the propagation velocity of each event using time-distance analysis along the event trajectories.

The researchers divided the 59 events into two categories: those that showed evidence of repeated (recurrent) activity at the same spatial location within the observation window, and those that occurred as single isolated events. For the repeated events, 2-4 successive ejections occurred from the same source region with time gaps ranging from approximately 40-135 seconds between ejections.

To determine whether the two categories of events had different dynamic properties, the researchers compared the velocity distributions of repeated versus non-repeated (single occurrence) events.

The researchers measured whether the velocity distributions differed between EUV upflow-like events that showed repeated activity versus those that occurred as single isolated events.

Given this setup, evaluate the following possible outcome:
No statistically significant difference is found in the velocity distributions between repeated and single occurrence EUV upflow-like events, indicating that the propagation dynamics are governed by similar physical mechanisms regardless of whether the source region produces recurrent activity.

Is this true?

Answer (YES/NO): YES